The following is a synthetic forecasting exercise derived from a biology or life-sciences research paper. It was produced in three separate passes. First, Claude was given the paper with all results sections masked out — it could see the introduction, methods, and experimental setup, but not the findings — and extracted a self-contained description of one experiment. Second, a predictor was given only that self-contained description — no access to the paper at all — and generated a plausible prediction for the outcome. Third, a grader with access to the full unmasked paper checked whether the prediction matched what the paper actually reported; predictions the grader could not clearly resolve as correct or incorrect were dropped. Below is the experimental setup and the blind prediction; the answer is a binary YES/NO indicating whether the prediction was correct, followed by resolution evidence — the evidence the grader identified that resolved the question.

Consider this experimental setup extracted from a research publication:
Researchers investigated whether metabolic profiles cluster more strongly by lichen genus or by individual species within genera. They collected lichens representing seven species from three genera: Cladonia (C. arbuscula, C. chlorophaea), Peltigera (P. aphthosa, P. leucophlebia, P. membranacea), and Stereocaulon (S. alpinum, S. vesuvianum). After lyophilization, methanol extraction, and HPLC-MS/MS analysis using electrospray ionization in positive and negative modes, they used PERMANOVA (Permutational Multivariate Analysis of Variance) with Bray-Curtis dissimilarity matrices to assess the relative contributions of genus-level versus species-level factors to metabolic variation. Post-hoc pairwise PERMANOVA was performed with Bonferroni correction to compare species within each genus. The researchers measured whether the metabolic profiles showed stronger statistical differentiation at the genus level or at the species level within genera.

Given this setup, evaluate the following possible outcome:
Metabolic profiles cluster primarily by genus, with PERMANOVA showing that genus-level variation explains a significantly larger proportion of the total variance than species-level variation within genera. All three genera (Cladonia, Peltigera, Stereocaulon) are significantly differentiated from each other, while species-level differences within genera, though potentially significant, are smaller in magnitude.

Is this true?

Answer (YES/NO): NO